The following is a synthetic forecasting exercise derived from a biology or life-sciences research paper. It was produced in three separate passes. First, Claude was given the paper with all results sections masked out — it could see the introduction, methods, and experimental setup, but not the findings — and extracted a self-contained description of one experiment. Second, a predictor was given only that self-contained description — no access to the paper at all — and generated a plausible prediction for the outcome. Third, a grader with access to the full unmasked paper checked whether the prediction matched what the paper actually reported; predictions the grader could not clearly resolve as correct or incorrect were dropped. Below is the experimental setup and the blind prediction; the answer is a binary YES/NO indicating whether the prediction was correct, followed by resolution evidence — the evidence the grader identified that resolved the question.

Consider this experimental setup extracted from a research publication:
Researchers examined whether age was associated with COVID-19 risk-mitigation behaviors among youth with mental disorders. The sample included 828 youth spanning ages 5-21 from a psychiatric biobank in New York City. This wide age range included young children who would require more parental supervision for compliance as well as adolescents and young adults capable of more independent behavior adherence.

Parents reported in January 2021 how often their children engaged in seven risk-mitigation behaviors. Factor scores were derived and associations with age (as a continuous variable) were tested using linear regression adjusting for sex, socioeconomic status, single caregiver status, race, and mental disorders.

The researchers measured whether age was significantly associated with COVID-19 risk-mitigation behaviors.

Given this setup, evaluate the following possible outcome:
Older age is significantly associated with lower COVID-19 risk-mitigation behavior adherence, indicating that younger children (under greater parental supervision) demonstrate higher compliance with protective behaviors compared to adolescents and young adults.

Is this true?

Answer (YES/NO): NO